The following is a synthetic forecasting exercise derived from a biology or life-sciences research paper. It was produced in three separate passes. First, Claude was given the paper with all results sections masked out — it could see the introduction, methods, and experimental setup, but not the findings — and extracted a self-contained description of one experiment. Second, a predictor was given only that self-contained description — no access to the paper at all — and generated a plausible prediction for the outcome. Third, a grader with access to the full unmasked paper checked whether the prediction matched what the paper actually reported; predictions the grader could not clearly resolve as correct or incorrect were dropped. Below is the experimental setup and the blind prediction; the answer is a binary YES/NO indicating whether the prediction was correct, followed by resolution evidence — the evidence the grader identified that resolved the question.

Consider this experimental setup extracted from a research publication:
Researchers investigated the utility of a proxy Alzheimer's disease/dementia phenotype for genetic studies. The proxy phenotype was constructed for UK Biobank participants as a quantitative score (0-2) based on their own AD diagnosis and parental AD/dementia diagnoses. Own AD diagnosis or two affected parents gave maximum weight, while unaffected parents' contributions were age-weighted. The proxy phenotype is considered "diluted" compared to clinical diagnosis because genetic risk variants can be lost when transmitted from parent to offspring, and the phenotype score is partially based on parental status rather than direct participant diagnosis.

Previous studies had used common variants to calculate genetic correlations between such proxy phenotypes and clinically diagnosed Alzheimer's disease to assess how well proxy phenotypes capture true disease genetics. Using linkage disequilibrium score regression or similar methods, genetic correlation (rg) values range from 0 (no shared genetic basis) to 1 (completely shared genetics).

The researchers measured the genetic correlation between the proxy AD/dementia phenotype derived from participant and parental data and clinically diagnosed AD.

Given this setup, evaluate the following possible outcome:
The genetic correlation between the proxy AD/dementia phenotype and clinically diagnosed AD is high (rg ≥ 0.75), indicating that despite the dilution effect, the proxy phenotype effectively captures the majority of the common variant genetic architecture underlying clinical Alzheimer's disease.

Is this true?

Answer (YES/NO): YES